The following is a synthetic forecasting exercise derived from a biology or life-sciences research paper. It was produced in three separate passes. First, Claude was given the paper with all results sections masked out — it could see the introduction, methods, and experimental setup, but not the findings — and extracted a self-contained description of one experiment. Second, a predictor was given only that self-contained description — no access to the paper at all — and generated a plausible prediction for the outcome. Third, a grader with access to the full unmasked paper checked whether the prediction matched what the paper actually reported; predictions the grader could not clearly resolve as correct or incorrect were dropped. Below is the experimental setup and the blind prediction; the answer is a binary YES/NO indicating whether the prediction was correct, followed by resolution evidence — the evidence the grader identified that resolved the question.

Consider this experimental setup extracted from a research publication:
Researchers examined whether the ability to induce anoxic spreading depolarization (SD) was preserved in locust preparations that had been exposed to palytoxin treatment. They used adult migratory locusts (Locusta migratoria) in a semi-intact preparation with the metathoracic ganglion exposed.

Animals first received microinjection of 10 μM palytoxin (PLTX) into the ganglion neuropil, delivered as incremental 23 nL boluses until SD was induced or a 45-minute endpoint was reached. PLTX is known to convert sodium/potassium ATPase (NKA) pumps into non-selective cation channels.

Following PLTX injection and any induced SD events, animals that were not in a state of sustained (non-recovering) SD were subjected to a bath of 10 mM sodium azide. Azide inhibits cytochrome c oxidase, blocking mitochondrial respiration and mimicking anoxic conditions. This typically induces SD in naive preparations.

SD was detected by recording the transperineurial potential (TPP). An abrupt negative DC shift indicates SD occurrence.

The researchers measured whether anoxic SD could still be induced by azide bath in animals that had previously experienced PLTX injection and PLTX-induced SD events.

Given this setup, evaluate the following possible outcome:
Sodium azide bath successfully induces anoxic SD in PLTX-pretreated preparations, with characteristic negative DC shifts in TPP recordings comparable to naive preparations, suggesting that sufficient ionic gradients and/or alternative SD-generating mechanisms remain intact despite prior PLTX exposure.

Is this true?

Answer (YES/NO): NO